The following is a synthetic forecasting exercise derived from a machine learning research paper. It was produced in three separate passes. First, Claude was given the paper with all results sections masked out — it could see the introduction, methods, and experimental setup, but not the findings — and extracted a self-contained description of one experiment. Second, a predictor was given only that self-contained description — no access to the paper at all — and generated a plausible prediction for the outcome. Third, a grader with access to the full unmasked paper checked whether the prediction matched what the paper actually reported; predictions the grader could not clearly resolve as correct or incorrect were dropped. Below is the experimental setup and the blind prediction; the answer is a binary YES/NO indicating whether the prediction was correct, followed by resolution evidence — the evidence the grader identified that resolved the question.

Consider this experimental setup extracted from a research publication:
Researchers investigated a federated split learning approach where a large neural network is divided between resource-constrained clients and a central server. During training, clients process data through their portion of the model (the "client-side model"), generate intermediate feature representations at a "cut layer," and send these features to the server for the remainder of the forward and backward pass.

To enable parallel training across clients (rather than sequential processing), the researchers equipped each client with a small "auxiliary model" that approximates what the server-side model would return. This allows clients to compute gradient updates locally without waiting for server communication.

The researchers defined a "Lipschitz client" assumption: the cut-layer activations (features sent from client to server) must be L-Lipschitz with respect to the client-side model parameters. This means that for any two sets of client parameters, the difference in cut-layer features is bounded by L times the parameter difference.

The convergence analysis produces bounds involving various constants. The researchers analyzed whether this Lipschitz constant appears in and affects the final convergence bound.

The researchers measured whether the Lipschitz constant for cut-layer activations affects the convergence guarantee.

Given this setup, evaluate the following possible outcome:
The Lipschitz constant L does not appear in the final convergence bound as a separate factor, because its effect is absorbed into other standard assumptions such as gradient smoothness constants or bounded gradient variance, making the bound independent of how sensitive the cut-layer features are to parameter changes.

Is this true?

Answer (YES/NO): NO